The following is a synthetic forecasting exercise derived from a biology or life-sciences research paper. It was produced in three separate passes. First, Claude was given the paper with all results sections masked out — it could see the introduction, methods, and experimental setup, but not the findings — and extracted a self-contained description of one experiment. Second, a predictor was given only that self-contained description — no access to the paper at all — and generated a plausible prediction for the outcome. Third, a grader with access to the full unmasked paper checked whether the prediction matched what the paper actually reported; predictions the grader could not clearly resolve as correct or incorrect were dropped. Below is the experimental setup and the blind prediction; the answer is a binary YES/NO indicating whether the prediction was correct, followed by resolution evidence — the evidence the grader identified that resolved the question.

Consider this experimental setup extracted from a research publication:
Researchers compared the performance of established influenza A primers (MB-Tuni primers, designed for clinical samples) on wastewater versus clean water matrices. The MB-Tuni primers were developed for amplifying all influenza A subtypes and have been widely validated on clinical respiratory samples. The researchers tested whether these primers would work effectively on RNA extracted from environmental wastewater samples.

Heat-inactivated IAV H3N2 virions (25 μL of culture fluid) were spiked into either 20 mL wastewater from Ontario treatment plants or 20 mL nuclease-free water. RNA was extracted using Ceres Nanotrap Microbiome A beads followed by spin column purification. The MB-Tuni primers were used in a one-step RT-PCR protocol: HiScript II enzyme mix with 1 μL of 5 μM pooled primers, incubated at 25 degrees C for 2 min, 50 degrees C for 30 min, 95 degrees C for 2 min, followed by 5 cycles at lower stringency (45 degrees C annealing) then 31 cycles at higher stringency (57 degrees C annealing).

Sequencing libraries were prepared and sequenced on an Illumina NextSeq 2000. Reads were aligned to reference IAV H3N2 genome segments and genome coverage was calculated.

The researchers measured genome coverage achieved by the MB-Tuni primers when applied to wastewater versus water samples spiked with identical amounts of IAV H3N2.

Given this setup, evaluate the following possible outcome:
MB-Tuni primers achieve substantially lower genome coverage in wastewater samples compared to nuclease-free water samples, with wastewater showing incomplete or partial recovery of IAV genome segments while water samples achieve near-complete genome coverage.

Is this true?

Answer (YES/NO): YES